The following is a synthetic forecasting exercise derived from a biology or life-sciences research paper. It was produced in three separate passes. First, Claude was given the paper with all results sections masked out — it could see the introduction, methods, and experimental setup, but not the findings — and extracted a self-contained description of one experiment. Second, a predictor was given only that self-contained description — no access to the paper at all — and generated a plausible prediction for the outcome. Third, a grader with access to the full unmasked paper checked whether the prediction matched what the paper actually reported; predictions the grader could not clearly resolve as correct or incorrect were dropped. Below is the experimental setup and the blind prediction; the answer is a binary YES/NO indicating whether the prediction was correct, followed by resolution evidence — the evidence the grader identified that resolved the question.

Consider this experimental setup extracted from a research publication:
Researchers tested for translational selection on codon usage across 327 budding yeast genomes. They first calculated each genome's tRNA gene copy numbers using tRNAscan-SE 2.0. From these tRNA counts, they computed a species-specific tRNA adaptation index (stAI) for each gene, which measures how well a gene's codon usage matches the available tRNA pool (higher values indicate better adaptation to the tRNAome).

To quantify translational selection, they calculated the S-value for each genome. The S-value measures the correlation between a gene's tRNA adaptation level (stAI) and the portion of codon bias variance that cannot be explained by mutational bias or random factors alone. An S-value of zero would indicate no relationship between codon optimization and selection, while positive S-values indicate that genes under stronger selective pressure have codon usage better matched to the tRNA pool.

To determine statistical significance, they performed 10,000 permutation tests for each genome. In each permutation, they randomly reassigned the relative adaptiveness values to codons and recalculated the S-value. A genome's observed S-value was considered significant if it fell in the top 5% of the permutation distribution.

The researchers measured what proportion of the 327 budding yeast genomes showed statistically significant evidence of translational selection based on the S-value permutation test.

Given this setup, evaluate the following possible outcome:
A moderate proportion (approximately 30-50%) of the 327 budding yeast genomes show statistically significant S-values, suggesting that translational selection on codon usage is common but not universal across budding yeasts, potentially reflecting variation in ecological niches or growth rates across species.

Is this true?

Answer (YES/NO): NO